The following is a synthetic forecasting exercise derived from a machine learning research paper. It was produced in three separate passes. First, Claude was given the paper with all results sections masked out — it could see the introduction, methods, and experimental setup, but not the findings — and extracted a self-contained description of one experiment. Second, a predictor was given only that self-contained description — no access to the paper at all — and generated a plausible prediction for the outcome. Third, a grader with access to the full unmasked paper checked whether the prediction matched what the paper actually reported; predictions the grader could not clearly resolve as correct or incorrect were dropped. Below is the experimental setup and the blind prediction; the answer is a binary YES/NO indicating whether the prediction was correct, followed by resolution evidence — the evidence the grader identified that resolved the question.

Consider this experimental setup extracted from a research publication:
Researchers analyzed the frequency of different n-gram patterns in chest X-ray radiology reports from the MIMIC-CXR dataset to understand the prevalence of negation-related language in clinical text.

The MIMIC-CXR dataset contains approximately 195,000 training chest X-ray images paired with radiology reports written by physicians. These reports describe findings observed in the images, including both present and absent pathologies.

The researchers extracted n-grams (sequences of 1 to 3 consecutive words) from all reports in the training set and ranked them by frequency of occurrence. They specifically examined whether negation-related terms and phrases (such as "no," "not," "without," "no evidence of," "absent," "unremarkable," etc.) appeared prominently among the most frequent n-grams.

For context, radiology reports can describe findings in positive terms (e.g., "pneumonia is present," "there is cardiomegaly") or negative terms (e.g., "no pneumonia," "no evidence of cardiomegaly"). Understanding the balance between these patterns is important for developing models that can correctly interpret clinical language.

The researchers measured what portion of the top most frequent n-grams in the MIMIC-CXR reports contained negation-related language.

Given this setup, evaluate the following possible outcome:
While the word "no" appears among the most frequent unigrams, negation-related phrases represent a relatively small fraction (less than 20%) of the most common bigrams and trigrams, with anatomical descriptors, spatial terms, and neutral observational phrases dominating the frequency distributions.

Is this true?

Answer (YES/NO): NO